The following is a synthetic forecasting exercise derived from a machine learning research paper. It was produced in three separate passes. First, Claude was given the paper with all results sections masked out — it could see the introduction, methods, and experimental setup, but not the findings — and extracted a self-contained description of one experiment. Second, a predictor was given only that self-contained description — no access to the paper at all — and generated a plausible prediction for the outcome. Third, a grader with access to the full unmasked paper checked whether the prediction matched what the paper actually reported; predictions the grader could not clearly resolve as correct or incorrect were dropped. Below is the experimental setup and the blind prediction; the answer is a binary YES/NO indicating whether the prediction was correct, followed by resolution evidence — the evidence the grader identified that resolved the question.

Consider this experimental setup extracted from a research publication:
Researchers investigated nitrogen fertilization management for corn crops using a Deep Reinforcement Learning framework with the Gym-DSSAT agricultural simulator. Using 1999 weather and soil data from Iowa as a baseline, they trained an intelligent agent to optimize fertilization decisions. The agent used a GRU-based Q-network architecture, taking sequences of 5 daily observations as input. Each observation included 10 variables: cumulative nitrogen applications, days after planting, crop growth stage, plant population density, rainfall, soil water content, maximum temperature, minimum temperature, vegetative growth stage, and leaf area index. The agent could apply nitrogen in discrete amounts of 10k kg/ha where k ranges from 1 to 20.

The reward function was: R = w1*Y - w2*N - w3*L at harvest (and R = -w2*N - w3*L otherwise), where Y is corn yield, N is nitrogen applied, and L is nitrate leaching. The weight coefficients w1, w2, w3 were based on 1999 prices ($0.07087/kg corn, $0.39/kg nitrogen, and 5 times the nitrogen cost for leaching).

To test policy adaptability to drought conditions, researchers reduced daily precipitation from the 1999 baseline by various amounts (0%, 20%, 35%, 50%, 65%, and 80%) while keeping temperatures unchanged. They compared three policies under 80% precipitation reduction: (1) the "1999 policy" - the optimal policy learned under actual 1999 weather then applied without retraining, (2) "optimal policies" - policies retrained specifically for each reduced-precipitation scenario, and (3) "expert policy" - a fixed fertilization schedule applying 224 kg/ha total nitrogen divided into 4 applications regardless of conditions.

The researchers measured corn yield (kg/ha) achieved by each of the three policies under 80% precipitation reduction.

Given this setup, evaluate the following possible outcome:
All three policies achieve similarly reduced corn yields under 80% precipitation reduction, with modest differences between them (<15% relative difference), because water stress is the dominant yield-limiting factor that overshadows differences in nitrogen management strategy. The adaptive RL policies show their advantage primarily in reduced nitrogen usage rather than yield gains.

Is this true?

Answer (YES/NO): NO